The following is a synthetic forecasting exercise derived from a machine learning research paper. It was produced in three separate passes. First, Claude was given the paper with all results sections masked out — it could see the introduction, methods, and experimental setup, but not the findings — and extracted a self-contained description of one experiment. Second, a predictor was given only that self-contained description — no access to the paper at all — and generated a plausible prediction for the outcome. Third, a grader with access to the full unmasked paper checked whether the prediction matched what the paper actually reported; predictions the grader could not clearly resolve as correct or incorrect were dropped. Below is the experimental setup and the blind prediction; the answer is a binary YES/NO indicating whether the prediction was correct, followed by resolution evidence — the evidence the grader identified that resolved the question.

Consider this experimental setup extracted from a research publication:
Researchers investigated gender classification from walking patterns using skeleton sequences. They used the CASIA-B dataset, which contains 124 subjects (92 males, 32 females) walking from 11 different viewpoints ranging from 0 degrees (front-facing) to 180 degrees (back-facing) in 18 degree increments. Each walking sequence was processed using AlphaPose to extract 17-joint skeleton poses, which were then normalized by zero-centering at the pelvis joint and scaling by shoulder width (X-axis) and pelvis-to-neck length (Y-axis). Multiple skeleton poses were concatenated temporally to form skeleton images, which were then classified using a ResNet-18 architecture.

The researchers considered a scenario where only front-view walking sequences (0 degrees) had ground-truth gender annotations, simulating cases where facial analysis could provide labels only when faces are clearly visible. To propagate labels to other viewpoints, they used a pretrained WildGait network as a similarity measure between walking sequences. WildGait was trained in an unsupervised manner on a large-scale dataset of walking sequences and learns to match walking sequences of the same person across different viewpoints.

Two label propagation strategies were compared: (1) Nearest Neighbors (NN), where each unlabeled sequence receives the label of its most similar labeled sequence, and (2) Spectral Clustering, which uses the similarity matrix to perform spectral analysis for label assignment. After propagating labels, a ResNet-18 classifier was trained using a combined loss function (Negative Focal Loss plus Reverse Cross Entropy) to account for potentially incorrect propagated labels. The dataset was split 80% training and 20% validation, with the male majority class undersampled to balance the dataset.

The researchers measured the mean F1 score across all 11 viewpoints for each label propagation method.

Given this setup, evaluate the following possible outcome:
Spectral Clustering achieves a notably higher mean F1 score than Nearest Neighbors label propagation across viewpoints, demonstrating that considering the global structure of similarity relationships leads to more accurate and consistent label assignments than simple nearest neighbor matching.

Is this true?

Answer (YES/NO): YES